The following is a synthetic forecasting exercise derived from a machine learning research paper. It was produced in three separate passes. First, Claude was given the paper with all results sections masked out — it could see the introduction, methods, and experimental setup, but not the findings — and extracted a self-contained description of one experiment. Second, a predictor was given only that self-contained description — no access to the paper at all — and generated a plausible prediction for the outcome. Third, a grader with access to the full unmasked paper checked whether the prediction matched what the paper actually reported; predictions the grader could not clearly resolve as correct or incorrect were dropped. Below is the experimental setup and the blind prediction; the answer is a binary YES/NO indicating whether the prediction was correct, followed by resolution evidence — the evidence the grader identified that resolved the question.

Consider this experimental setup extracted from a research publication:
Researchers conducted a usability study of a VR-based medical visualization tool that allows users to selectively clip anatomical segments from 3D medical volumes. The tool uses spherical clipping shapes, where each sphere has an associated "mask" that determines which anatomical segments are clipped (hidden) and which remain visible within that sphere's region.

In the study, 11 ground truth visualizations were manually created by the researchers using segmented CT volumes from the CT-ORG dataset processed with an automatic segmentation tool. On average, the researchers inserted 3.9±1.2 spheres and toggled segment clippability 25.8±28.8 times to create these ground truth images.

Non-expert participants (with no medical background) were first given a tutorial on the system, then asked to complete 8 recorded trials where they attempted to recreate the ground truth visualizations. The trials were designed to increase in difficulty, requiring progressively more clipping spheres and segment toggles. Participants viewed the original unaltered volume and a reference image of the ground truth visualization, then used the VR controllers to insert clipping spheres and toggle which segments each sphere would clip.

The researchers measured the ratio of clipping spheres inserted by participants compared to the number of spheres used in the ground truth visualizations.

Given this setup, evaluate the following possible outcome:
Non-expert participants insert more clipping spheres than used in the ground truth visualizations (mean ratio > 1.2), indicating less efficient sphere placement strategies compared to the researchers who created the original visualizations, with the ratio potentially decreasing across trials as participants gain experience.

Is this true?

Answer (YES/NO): YES